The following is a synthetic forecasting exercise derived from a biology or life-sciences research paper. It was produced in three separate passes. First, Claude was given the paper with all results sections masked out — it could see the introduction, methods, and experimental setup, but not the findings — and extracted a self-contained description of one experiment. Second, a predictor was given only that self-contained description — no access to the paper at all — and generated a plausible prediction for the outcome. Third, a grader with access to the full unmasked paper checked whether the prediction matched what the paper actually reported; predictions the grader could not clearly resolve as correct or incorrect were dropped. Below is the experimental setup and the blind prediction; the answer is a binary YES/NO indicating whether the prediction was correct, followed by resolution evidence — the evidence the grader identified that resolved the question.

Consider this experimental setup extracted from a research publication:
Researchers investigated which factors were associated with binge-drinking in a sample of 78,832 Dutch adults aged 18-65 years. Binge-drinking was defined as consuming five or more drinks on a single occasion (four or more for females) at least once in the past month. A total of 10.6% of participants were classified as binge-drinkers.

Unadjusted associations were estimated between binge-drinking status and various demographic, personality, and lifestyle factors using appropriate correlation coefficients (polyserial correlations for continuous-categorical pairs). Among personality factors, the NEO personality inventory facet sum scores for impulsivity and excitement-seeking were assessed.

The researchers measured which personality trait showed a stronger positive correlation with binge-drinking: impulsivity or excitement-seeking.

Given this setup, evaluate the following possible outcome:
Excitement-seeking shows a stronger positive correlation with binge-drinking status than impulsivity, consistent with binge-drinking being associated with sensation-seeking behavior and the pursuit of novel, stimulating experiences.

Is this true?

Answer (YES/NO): YES